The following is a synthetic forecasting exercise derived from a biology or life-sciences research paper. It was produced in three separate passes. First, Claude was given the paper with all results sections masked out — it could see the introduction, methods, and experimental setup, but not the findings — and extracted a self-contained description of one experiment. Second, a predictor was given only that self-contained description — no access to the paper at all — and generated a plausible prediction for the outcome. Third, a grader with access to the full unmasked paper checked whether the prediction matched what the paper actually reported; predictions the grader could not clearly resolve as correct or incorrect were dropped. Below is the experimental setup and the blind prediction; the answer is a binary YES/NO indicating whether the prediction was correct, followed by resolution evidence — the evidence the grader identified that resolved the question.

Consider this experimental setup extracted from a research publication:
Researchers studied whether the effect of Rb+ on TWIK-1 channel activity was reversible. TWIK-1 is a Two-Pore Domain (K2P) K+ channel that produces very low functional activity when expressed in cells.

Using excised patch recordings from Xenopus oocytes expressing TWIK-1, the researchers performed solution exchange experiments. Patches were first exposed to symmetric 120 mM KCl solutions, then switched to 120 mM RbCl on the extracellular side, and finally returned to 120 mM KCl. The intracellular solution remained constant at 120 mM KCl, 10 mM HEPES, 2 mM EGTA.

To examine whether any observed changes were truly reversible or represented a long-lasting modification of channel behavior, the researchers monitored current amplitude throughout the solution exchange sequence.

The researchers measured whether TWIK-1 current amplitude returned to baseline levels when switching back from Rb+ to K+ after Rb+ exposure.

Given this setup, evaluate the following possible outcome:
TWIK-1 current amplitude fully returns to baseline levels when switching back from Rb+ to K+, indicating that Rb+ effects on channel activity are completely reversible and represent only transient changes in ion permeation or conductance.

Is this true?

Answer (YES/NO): YES